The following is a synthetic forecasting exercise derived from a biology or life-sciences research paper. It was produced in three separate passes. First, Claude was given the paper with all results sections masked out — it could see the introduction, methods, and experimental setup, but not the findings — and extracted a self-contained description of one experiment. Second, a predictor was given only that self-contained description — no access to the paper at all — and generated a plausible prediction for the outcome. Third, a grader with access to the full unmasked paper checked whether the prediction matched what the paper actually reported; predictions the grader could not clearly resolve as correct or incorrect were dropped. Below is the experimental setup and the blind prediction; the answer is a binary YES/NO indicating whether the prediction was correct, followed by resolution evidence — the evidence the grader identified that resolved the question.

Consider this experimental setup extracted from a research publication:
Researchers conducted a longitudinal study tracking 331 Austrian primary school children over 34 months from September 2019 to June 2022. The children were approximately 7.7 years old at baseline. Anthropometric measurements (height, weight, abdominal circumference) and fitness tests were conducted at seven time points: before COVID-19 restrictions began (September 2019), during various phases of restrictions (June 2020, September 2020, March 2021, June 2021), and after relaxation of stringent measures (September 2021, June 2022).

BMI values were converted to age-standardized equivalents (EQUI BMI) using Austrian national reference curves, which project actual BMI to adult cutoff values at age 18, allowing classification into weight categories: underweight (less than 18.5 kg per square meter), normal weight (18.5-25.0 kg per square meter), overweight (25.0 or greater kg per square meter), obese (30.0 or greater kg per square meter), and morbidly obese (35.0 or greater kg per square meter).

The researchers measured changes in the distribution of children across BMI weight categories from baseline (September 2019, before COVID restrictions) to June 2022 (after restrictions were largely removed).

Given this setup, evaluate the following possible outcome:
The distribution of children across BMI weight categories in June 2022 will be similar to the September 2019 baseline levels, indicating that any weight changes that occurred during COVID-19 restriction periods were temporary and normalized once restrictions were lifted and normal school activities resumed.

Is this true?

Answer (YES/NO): NO